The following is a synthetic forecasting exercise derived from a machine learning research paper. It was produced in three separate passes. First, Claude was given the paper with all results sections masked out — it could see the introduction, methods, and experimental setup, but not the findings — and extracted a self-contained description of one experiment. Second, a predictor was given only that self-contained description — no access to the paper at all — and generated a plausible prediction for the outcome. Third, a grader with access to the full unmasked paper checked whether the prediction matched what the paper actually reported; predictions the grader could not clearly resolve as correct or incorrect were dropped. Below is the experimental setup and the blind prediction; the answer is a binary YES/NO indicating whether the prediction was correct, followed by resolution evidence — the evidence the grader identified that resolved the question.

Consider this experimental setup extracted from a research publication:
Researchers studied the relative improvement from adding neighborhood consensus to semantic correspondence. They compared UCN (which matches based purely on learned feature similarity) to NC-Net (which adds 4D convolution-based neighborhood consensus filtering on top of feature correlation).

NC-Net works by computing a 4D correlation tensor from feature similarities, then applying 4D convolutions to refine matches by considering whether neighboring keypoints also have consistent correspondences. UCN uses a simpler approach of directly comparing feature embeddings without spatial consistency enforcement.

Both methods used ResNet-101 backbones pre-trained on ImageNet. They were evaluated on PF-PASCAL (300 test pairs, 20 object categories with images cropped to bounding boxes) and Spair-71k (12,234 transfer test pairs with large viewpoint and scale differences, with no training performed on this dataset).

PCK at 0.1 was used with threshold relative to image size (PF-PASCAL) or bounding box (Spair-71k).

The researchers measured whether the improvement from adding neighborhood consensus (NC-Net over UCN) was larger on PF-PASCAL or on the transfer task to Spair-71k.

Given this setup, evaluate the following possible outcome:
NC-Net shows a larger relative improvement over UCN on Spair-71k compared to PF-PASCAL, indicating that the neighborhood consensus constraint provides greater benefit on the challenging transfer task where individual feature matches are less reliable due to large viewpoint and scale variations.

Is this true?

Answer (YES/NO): YES